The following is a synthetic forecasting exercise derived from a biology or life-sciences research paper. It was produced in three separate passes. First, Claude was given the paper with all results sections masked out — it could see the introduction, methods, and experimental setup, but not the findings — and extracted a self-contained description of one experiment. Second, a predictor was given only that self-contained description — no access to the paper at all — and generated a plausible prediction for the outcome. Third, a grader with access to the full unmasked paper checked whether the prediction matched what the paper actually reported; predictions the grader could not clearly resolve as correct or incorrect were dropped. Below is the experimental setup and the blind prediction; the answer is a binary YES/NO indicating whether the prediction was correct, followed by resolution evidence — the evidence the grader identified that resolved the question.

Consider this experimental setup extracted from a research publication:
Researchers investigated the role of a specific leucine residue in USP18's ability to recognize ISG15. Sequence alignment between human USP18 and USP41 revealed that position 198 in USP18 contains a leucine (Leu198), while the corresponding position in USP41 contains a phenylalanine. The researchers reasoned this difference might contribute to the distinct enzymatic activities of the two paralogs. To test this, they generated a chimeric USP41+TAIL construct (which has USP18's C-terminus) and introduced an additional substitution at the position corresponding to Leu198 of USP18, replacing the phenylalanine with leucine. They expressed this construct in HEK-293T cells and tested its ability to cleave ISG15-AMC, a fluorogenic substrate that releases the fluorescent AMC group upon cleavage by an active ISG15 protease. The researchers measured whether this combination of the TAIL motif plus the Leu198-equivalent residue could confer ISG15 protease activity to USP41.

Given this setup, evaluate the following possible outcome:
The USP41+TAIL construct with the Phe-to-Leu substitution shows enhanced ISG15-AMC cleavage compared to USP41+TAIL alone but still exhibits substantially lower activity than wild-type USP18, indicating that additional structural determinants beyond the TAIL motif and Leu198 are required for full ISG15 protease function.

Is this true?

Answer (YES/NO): NO